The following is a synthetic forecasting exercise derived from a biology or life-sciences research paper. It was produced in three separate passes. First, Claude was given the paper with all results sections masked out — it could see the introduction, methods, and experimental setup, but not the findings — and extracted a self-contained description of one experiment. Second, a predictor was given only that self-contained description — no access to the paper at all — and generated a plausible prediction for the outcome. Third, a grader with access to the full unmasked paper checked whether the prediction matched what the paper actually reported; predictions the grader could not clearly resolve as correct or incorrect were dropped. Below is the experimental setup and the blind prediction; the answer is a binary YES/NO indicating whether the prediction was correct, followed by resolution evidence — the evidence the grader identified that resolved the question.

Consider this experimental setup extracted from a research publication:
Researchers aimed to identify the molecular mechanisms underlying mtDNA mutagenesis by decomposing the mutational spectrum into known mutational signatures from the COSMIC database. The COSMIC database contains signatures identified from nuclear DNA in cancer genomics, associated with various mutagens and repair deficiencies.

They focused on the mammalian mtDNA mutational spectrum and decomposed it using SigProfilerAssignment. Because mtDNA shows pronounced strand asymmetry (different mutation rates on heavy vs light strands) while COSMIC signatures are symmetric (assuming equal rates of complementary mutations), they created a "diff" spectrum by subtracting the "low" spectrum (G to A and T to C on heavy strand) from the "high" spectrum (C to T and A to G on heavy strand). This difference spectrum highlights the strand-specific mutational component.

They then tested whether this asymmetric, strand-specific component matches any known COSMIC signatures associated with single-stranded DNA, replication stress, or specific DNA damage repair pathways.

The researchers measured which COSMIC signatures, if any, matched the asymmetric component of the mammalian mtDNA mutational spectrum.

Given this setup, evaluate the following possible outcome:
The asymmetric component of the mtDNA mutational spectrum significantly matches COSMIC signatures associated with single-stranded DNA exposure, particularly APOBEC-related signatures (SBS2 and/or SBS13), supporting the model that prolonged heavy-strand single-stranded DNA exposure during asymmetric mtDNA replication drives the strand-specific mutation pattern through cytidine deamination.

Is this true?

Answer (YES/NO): NO